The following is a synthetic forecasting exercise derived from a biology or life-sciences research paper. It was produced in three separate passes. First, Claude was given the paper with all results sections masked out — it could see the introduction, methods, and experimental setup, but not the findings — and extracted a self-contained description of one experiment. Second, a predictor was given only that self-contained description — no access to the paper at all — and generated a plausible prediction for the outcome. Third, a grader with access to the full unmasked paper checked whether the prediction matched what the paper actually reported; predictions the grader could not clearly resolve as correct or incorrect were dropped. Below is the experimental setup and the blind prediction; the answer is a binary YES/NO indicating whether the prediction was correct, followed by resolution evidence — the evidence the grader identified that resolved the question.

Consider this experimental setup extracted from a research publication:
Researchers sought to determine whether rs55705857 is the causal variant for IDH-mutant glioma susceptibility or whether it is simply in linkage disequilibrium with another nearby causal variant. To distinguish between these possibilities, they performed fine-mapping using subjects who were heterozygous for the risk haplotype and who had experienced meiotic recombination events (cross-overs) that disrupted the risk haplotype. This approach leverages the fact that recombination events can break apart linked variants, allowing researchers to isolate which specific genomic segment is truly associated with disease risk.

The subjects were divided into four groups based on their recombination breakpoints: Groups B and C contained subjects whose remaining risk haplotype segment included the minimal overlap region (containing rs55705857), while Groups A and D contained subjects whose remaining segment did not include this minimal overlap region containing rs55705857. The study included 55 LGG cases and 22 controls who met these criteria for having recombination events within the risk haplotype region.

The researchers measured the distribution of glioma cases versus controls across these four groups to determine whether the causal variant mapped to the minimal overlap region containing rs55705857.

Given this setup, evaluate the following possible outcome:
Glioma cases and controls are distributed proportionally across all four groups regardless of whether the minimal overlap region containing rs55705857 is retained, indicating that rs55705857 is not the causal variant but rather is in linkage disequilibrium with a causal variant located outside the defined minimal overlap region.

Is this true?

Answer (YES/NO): NO